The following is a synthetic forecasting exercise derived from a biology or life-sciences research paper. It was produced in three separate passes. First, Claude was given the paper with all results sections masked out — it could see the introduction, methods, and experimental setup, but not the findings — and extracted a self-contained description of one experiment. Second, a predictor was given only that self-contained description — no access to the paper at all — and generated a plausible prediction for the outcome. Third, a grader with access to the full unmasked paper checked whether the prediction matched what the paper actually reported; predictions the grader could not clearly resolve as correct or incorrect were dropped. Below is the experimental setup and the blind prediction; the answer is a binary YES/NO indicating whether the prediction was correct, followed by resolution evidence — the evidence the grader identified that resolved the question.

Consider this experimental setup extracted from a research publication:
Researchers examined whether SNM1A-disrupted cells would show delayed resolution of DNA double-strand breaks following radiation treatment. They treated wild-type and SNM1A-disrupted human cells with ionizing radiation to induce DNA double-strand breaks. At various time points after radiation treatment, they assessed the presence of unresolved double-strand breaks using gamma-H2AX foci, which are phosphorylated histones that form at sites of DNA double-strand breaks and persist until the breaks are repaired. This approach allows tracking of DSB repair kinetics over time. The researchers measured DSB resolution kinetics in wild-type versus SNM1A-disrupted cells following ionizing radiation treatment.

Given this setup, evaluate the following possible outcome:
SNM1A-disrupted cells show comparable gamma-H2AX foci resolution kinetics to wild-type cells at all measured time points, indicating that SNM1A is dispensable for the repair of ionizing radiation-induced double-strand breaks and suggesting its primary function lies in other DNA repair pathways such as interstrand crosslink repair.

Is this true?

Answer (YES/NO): NO